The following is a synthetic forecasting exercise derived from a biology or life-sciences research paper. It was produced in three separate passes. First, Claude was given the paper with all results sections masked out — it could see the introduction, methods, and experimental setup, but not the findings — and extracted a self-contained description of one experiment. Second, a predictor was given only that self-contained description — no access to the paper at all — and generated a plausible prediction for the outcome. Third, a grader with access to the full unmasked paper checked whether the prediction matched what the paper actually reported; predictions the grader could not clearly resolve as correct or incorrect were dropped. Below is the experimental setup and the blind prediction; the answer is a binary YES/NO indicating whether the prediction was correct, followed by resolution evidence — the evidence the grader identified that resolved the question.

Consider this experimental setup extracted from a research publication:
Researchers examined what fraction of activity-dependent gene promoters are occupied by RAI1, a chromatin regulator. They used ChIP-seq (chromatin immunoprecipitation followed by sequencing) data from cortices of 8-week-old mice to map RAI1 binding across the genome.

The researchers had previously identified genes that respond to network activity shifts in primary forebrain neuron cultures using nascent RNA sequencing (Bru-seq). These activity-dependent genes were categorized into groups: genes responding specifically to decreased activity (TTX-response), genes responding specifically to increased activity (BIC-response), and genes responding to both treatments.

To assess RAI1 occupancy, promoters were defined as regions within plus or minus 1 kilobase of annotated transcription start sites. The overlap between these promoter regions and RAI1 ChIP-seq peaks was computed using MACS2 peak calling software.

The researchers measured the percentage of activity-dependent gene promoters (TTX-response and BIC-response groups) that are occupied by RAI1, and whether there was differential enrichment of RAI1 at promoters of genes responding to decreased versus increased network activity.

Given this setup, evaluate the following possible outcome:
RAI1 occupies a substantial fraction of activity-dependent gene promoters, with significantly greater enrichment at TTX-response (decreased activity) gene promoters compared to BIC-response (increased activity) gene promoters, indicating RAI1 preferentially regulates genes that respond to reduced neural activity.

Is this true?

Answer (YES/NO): NO